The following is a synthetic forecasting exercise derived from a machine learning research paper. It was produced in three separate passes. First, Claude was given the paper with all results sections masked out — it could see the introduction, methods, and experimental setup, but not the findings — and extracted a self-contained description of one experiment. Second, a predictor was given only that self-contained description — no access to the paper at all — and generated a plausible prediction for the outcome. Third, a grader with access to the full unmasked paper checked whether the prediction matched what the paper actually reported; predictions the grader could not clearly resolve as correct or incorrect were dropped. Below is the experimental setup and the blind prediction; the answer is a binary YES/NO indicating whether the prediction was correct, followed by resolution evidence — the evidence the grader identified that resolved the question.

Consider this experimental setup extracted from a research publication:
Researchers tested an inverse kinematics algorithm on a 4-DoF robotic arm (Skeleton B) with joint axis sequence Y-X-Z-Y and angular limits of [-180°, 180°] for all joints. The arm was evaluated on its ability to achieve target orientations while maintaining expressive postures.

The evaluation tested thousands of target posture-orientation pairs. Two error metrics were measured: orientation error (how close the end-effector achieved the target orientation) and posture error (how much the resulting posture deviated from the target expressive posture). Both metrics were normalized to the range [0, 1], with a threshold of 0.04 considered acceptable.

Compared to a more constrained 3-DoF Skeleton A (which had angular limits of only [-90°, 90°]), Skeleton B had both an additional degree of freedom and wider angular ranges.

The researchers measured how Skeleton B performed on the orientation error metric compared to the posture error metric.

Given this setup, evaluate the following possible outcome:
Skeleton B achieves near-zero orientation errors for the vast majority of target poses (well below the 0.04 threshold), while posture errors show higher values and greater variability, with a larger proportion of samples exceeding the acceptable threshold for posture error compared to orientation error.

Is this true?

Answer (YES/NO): YES